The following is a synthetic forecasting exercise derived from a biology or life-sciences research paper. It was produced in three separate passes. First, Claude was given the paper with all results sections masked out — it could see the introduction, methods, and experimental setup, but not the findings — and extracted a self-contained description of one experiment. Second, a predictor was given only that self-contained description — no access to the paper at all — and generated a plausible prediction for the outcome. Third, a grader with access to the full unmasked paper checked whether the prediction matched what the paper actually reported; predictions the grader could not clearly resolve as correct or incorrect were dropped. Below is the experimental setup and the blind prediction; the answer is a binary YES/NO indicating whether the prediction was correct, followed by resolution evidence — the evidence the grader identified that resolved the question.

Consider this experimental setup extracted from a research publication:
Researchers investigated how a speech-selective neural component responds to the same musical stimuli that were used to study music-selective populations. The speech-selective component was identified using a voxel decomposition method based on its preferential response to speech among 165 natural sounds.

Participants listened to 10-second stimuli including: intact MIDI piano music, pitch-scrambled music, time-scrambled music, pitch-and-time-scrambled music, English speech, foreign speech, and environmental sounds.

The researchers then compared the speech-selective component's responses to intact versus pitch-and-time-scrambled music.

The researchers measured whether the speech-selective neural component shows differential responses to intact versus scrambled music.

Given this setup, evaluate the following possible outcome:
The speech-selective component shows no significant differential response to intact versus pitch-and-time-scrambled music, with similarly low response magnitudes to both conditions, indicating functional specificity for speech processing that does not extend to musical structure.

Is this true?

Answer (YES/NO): NO